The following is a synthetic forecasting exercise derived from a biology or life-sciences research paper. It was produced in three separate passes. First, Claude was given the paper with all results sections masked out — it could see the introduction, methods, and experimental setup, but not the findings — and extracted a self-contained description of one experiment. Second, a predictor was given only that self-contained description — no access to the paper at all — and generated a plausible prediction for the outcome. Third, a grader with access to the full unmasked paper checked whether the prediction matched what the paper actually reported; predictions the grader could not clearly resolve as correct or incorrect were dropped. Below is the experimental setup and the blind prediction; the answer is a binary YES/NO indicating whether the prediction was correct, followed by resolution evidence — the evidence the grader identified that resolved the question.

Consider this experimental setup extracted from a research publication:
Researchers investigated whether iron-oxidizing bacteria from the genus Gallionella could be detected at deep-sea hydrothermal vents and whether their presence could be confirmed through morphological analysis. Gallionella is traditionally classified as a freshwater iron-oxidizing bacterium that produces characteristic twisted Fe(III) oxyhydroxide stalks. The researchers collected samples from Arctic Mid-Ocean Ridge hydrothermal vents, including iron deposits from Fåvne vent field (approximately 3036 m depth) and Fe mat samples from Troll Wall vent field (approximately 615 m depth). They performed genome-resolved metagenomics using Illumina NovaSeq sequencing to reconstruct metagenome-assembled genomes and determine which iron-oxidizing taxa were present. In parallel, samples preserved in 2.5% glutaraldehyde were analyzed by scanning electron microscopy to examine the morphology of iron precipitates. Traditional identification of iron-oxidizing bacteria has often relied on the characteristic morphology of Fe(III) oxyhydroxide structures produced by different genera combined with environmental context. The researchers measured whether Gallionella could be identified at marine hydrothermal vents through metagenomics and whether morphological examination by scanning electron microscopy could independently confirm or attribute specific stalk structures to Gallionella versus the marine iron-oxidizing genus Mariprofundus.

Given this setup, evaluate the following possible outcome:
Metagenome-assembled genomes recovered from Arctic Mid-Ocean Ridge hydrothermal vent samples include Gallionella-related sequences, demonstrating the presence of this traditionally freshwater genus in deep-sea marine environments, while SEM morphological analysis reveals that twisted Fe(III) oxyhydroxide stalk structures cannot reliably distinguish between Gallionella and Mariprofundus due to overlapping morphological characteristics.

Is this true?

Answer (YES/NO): NO